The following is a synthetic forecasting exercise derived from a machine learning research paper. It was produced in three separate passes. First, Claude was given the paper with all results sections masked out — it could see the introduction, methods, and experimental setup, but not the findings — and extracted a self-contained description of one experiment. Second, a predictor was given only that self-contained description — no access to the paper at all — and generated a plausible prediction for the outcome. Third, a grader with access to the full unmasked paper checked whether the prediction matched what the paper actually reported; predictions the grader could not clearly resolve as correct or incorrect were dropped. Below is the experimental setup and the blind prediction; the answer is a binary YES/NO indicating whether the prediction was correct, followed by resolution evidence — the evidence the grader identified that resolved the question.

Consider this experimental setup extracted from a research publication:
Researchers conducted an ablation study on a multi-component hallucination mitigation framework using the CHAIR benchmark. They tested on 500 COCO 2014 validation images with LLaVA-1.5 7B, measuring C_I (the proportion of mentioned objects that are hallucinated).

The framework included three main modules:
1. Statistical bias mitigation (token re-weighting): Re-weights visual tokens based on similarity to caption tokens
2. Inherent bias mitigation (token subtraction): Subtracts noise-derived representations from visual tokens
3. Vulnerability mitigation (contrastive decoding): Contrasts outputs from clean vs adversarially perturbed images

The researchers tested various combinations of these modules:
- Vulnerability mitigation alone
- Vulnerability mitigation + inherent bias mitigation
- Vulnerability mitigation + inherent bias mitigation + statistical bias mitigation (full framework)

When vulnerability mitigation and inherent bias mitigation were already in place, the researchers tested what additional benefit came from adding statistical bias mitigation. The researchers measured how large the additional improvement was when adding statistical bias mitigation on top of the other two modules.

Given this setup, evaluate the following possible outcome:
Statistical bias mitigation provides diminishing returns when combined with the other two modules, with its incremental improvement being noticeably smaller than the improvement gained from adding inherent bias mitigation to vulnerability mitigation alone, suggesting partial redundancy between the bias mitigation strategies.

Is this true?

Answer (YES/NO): NO